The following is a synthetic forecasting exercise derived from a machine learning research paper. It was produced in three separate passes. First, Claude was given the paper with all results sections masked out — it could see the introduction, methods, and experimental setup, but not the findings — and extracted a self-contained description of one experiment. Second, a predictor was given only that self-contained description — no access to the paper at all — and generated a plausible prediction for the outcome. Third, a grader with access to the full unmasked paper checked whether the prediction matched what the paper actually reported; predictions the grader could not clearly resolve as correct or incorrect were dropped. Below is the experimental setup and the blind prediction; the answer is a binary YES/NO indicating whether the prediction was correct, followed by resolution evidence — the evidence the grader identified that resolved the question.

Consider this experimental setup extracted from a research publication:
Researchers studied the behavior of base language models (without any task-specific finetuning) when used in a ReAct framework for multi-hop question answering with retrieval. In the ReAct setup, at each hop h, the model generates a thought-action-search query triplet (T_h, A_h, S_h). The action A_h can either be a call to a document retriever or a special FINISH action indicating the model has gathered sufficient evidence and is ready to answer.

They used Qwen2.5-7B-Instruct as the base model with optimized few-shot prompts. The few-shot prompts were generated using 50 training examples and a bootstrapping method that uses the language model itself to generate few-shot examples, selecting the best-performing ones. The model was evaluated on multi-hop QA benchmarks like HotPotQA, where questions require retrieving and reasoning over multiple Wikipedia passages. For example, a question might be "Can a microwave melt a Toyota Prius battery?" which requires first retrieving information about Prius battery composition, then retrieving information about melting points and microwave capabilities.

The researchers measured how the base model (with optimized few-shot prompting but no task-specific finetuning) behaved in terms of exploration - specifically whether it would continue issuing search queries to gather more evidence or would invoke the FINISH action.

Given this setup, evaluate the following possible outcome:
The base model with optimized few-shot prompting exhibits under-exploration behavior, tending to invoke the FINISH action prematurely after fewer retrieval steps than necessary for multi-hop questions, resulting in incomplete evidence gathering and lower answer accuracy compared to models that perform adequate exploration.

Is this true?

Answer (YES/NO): YES